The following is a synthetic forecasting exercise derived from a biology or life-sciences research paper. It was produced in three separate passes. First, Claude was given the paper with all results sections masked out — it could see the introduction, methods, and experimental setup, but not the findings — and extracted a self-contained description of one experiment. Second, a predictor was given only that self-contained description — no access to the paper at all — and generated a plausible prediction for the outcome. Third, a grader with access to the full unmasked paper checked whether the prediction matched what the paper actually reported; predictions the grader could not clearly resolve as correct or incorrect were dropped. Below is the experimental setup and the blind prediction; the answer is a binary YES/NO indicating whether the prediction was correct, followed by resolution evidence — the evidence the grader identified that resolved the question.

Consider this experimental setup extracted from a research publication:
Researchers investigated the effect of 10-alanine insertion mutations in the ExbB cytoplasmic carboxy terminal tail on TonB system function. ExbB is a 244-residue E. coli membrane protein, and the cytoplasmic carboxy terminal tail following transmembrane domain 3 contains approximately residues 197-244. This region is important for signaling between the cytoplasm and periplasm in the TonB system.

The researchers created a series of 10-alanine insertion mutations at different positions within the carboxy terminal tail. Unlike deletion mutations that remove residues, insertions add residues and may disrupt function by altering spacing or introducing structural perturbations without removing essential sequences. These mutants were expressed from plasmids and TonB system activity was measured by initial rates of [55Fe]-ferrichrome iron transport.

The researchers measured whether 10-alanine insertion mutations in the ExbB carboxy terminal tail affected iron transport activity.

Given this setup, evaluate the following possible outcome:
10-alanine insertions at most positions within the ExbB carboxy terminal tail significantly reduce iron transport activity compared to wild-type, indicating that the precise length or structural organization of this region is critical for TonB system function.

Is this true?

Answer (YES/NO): NO